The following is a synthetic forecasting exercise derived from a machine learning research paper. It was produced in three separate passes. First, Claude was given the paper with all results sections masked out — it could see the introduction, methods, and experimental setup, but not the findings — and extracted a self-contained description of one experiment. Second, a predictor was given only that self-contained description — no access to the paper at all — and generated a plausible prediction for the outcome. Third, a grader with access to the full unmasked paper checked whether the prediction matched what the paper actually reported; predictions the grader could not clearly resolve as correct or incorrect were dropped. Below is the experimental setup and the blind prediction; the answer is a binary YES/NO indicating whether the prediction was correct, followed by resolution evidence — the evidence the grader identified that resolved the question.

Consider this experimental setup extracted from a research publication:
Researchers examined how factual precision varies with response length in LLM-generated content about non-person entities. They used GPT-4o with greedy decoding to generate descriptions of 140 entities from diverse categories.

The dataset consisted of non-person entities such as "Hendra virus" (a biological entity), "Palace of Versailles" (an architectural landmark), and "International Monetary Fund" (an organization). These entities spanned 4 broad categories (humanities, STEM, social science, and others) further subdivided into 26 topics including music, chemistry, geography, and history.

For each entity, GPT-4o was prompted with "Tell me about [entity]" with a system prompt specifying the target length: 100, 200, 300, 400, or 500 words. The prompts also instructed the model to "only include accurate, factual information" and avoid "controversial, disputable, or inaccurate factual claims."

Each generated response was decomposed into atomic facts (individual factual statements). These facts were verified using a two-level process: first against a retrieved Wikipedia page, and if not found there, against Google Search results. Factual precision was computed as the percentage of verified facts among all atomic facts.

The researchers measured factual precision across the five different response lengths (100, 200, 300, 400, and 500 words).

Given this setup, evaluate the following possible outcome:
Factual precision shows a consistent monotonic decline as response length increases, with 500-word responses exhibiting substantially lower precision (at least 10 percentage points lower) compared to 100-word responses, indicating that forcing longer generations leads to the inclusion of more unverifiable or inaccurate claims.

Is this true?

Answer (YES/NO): NO